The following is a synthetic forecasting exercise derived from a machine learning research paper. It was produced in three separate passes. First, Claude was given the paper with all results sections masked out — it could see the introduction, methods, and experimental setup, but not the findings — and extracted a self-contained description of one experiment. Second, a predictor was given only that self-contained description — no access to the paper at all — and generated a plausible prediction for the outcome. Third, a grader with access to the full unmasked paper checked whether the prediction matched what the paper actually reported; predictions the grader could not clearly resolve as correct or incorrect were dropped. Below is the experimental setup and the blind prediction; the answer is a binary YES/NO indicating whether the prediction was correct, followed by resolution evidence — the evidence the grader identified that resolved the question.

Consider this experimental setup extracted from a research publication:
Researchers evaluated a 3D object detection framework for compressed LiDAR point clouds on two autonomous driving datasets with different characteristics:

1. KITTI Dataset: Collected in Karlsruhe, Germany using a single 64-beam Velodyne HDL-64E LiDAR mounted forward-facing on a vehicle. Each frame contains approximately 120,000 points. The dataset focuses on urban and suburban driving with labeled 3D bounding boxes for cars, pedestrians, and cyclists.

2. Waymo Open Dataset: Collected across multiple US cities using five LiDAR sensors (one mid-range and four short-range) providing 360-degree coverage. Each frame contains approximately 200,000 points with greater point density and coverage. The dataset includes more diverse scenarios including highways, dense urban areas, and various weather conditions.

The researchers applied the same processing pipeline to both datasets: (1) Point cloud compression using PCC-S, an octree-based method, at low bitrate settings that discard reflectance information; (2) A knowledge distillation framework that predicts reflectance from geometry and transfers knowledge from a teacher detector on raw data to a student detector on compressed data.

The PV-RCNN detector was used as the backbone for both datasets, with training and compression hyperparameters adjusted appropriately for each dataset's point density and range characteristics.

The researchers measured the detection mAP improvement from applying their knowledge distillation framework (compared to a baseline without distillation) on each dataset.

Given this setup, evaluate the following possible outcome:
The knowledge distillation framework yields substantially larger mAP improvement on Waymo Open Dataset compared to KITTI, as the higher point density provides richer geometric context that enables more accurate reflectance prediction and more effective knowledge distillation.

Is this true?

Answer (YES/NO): NO